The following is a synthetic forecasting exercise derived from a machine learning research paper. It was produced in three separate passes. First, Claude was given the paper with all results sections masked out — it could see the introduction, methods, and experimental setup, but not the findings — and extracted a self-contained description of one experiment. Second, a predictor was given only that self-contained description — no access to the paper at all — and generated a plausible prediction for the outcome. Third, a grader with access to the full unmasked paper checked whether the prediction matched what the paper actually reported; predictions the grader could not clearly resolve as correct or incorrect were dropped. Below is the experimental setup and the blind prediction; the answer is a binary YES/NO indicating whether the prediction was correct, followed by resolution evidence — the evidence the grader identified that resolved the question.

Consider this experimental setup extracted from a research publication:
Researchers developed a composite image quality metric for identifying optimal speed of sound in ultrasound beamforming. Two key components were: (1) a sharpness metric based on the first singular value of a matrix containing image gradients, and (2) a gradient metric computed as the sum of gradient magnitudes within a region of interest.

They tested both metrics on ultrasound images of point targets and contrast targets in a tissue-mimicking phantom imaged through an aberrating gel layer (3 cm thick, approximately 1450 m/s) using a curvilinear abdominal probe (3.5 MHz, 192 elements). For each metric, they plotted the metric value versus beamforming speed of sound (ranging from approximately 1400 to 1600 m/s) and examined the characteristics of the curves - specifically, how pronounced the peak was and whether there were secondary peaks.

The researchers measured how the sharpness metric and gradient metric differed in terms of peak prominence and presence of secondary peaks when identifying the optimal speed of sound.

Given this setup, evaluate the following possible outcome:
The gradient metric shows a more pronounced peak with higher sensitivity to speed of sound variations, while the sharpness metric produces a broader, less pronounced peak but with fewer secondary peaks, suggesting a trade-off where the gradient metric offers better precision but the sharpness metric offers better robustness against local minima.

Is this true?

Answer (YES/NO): NO